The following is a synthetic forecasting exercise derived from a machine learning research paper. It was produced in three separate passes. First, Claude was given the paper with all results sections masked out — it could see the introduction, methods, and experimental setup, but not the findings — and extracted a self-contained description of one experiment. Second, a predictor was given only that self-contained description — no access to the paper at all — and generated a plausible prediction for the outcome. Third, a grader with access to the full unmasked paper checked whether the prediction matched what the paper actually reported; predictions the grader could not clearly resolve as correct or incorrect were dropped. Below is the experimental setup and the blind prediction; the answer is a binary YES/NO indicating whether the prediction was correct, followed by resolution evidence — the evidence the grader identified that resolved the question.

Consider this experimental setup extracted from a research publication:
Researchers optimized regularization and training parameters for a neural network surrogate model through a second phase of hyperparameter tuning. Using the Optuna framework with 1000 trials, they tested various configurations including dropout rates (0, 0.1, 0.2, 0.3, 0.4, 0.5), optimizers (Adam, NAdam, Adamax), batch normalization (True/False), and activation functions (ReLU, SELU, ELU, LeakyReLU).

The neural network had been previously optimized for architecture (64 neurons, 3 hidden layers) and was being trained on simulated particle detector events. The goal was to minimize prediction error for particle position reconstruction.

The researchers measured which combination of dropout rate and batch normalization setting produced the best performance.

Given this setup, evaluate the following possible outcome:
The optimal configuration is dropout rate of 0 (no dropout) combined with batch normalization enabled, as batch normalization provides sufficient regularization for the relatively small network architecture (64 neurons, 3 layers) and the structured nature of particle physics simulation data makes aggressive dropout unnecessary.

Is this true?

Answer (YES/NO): NO